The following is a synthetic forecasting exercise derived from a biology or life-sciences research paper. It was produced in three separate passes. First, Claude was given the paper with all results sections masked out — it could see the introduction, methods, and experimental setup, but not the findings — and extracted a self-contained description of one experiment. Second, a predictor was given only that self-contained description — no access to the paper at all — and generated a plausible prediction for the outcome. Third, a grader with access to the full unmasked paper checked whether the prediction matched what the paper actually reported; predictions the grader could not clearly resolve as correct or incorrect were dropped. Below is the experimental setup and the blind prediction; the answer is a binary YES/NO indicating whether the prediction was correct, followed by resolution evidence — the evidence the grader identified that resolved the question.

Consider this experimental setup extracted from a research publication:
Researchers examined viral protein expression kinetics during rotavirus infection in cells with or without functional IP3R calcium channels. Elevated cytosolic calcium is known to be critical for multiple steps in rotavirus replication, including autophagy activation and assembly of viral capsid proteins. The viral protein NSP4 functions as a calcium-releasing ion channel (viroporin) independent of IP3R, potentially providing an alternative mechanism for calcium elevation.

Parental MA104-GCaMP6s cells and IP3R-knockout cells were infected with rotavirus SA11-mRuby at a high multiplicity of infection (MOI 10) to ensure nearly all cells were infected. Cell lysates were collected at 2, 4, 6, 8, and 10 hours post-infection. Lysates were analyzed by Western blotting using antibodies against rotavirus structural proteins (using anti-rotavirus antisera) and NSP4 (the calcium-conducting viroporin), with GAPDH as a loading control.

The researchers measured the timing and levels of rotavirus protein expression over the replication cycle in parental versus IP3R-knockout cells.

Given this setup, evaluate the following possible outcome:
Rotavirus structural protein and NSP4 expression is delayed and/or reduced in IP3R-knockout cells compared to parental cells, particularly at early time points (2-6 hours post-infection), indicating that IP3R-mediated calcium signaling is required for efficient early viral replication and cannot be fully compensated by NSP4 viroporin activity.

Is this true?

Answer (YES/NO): NO